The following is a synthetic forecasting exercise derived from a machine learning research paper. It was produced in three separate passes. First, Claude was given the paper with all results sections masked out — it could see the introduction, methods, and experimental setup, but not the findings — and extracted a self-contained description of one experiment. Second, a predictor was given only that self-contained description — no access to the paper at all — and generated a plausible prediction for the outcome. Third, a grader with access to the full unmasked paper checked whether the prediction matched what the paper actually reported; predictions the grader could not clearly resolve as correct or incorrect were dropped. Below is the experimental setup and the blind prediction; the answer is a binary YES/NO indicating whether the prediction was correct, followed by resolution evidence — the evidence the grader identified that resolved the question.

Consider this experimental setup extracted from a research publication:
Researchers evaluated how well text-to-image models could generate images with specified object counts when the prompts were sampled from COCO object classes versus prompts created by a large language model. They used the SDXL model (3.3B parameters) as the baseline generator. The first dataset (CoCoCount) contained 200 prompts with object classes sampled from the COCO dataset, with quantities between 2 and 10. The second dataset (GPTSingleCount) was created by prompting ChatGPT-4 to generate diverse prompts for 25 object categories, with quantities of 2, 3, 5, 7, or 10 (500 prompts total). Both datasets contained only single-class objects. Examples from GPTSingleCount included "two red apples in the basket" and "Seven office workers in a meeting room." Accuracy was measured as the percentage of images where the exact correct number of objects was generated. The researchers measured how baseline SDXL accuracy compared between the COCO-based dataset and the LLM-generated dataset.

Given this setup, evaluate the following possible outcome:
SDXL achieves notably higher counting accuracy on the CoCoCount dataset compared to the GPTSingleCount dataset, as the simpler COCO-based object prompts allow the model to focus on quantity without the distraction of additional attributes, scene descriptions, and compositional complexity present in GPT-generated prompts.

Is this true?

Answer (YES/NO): YES